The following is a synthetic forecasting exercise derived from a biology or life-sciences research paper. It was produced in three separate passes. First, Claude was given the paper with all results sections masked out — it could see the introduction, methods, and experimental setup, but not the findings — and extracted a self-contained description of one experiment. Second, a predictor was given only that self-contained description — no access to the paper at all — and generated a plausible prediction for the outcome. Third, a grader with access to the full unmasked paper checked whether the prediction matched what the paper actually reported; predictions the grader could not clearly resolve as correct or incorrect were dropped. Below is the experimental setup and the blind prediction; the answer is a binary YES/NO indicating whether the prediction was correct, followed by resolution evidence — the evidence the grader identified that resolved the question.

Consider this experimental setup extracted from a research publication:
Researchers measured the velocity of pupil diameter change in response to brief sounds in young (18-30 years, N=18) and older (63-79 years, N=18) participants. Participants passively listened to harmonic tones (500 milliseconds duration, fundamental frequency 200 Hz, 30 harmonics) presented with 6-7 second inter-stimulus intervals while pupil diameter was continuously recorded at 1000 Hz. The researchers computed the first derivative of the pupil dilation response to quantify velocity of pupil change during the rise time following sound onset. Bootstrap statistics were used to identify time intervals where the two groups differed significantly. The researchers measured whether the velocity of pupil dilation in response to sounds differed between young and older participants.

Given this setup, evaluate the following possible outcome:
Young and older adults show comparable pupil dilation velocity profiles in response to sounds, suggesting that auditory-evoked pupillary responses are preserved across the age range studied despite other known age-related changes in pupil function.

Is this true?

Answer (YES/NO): NO